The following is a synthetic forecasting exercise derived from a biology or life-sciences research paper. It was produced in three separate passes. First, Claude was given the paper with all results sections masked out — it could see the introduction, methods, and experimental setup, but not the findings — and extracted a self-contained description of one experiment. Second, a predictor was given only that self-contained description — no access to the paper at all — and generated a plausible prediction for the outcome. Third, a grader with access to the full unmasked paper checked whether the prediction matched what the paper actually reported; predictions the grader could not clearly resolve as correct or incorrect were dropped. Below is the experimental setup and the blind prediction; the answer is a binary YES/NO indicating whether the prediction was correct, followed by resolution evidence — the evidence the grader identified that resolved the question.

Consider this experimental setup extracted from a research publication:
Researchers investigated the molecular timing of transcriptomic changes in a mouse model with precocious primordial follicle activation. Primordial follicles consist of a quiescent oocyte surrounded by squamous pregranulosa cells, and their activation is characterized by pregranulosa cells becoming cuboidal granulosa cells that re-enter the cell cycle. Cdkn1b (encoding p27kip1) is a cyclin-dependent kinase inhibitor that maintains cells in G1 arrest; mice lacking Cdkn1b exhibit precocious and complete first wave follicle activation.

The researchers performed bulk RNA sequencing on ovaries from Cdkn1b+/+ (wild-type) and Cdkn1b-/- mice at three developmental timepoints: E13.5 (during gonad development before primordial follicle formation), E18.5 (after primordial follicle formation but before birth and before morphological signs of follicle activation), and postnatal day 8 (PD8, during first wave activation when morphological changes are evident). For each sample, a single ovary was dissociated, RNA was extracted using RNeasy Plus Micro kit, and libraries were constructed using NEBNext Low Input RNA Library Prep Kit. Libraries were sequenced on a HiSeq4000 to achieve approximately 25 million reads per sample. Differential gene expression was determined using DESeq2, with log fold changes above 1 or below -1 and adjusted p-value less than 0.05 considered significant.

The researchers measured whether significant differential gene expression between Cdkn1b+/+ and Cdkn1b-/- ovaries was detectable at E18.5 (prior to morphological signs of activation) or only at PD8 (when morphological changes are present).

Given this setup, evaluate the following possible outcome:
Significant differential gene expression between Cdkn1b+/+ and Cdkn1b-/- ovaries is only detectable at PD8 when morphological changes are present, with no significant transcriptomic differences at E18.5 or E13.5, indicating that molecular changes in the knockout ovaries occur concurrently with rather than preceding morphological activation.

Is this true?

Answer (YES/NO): NO